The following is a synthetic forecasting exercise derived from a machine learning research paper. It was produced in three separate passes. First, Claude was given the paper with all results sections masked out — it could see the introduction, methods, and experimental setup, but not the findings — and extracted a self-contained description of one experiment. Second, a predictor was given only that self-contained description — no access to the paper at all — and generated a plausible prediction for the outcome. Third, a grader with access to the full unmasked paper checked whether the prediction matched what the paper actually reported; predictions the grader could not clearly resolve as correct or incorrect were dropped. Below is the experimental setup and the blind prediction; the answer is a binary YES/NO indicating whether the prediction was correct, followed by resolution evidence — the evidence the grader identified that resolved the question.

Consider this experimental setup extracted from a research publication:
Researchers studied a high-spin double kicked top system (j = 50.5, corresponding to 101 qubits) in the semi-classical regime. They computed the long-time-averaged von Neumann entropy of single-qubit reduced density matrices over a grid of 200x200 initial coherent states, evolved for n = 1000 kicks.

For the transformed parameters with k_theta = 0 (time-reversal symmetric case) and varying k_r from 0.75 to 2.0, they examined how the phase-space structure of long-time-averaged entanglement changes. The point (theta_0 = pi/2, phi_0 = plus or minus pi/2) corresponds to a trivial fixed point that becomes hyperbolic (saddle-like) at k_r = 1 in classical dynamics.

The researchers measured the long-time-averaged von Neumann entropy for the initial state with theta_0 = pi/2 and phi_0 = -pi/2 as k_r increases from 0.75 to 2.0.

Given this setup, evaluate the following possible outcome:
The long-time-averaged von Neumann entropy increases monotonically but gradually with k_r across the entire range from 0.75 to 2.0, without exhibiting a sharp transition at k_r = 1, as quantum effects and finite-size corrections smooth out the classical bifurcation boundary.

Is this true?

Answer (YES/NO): NO